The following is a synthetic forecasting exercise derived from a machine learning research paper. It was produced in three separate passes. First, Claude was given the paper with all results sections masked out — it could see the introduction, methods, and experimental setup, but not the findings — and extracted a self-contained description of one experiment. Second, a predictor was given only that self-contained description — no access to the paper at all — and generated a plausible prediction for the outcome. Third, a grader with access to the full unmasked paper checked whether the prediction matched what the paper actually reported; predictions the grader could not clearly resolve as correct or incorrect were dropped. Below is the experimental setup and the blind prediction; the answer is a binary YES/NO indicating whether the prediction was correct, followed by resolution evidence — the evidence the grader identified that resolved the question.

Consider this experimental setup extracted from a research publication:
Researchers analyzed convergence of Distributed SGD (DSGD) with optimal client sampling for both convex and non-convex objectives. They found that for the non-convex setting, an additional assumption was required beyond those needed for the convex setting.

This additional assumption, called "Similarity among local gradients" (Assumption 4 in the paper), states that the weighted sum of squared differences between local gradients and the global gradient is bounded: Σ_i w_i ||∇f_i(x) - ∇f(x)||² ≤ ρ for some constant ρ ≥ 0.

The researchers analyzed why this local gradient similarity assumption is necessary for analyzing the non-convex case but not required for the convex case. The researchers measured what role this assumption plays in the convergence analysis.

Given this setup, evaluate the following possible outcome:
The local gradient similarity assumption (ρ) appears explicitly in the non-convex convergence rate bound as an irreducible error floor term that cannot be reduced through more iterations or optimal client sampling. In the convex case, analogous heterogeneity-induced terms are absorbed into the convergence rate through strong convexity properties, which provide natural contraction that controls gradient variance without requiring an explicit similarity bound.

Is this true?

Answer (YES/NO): NO